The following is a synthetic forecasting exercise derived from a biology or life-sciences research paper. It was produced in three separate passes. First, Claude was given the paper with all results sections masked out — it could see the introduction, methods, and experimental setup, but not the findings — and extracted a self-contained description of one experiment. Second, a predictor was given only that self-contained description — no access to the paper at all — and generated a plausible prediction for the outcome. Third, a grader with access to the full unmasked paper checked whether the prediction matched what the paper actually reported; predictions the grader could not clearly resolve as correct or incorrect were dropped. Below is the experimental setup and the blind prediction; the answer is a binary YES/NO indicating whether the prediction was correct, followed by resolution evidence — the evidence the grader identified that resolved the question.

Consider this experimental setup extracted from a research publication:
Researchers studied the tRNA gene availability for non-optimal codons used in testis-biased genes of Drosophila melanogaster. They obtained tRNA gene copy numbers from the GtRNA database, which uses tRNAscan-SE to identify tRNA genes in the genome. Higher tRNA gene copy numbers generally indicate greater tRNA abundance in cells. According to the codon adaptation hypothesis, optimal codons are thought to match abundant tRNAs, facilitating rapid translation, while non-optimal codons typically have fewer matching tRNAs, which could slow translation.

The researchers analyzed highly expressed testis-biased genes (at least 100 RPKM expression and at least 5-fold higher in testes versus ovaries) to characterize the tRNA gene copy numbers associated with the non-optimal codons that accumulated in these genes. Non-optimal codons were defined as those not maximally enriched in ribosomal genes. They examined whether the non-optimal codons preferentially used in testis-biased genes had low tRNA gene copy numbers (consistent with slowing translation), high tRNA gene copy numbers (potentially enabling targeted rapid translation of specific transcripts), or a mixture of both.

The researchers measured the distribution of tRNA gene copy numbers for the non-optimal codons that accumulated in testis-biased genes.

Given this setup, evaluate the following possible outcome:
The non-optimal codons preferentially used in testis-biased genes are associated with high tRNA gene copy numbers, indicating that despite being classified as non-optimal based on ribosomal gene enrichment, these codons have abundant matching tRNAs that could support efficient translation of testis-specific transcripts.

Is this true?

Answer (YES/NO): NO